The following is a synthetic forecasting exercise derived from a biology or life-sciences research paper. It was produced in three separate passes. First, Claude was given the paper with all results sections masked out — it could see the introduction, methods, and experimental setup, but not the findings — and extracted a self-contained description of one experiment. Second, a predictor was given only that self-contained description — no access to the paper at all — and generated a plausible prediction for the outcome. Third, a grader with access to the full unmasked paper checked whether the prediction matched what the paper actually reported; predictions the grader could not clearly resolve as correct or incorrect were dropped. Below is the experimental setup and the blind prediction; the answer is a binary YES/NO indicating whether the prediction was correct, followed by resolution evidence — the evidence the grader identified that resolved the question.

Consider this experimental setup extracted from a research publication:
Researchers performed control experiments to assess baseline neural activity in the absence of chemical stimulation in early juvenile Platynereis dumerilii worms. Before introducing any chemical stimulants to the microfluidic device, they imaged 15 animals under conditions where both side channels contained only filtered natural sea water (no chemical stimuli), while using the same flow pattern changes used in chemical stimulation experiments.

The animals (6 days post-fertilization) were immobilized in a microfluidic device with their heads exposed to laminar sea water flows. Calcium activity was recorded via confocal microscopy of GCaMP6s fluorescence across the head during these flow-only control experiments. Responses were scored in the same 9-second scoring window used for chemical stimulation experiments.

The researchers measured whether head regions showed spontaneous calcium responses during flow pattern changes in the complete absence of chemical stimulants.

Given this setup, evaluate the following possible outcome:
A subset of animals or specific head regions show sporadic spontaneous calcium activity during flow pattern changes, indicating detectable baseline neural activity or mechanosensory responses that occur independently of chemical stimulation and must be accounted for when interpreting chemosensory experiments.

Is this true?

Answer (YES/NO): YES